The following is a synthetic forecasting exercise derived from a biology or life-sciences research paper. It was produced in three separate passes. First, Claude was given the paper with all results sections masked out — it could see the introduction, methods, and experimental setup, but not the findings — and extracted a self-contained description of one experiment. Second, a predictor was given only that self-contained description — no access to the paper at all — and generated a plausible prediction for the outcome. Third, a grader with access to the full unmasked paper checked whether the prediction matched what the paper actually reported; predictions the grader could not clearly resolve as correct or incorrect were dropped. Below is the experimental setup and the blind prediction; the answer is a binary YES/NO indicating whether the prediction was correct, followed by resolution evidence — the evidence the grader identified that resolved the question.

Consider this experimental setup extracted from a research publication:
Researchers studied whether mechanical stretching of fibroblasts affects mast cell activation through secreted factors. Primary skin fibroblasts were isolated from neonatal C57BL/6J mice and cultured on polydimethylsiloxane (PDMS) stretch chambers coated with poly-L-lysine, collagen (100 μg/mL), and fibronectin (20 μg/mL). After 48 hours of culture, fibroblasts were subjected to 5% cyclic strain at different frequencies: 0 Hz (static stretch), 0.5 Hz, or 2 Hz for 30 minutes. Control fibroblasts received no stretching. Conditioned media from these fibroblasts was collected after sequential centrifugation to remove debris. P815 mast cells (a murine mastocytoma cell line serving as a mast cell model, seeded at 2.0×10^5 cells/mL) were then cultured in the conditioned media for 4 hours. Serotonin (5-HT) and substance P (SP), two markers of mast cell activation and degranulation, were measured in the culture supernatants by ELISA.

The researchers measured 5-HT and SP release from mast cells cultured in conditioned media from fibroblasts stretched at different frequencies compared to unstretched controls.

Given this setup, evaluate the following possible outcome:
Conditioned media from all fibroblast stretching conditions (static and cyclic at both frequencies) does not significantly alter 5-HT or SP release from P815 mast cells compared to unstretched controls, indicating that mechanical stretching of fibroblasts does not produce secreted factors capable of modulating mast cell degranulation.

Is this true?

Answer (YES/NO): NO